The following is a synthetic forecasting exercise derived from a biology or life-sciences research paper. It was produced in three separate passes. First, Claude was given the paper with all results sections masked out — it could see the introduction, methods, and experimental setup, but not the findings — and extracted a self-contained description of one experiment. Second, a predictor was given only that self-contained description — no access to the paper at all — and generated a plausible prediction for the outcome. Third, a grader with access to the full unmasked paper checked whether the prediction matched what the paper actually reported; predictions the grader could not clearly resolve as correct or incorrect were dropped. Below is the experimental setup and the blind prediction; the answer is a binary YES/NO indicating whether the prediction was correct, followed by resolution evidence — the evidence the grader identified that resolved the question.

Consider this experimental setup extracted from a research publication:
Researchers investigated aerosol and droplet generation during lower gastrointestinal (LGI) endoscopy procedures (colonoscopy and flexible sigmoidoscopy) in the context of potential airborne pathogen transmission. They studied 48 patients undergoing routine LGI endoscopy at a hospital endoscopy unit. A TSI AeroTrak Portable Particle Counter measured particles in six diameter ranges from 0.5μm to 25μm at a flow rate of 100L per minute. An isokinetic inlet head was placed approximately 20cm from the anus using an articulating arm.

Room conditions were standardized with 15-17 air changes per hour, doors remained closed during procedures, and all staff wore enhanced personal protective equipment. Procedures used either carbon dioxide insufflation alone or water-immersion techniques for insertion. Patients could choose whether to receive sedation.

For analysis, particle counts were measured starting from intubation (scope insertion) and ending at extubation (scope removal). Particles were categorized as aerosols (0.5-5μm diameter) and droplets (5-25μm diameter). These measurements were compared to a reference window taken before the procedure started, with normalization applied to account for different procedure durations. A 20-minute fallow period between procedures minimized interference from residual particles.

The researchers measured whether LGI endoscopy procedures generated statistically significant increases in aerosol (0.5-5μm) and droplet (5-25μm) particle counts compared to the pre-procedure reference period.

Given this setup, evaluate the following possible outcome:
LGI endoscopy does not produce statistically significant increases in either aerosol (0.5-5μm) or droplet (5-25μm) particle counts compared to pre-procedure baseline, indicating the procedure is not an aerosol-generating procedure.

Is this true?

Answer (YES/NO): NO